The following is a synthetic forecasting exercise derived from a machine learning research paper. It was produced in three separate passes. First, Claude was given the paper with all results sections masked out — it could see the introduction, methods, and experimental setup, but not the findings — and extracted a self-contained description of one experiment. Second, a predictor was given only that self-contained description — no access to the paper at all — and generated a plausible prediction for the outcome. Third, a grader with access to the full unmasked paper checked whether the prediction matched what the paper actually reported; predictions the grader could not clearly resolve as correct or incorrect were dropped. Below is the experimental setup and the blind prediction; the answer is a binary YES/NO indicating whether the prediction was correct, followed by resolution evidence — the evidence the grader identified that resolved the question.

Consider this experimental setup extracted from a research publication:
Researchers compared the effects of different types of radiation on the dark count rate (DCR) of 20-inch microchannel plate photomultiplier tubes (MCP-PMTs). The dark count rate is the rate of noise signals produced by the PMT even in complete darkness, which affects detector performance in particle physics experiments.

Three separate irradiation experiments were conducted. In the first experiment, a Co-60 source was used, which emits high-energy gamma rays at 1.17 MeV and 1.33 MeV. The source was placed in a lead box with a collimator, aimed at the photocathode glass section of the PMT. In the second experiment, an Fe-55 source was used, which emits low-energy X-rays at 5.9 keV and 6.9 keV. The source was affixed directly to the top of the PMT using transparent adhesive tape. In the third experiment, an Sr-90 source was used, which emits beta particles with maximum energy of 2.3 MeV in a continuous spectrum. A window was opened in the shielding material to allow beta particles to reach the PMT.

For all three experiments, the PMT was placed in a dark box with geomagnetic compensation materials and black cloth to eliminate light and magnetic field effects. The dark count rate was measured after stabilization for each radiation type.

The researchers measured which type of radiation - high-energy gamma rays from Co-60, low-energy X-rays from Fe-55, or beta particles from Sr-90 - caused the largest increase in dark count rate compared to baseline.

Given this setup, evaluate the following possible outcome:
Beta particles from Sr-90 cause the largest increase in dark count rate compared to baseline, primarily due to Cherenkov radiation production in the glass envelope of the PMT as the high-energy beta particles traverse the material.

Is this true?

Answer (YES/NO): NO